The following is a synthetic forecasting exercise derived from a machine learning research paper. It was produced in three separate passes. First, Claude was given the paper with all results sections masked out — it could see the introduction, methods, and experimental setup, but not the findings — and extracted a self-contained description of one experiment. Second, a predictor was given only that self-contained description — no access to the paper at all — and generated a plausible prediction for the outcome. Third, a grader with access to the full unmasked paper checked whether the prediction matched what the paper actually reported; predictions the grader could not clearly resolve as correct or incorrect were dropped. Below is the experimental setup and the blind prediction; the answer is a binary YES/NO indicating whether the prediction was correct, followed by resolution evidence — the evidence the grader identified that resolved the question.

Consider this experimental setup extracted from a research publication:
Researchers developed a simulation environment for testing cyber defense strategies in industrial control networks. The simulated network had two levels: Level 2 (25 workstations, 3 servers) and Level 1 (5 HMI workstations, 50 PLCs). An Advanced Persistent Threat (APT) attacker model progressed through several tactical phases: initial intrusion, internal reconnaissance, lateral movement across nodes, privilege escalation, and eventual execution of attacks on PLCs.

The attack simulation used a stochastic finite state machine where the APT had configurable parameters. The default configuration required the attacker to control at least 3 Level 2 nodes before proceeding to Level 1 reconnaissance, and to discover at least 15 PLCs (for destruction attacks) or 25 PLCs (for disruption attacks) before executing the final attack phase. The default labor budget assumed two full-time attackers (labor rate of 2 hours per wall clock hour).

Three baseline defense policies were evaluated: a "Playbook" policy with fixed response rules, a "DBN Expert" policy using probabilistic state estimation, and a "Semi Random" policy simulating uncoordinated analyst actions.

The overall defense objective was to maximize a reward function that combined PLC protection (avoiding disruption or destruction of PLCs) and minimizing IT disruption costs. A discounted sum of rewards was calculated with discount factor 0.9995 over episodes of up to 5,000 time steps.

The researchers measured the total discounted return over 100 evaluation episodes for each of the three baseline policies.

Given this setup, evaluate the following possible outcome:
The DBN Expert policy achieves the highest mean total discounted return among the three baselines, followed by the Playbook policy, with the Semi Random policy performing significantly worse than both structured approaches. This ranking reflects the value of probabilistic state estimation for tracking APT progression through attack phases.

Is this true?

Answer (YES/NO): NO